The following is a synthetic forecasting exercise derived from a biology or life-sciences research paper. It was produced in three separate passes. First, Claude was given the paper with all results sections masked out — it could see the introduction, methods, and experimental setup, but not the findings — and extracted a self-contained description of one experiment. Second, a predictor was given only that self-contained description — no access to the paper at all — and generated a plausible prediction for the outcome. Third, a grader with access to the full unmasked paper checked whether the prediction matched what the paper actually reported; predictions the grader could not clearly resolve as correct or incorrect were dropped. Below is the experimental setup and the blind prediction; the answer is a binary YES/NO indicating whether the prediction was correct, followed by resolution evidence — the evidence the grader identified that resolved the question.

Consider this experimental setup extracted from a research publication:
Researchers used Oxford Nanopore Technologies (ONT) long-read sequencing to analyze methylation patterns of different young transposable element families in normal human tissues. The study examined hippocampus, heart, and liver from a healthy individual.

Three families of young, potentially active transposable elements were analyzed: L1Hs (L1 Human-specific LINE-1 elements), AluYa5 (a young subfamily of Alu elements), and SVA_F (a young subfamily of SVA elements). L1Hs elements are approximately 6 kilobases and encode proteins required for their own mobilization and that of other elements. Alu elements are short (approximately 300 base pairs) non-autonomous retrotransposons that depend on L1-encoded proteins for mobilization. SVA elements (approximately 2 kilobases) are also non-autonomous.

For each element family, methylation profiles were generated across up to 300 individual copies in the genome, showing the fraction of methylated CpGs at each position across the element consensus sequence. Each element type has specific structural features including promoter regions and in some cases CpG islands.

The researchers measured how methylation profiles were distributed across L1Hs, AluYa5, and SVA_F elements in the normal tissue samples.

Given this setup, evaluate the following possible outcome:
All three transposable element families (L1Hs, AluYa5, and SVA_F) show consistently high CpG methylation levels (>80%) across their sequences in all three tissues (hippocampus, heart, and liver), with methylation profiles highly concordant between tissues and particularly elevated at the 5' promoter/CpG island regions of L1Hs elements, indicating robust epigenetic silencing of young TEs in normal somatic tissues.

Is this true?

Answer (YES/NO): NO